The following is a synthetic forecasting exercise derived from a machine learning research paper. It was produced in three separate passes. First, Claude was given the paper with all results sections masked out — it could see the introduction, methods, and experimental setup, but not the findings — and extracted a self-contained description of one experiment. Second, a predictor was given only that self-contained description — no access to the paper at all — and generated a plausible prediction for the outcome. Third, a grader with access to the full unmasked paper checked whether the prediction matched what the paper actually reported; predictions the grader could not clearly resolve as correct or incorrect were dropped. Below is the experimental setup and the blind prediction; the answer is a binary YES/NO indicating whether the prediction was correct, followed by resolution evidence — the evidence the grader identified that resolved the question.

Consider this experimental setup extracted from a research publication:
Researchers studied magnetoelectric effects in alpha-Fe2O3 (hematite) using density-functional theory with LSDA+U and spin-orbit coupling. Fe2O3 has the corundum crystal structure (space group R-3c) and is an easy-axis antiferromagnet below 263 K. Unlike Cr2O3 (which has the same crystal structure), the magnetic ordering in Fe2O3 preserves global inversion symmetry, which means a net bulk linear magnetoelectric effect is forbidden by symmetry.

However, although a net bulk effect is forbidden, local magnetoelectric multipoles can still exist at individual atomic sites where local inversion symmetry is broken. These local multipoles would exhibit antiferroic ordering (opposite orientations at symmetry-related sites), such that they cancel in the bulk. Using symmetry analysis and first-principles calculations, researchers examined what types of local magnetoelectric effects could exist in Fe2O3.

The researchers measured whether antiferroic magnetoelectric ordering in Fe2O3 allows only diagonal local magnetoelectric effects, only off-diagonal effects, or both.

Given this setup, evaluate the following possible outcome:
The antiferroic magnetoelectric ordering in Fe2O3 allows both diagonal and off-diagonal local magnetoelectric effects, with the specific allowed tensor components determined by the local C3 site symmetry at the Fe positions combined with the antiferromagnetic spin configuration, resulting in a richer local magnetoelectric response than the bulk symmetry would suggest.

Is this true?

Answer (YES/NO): YES